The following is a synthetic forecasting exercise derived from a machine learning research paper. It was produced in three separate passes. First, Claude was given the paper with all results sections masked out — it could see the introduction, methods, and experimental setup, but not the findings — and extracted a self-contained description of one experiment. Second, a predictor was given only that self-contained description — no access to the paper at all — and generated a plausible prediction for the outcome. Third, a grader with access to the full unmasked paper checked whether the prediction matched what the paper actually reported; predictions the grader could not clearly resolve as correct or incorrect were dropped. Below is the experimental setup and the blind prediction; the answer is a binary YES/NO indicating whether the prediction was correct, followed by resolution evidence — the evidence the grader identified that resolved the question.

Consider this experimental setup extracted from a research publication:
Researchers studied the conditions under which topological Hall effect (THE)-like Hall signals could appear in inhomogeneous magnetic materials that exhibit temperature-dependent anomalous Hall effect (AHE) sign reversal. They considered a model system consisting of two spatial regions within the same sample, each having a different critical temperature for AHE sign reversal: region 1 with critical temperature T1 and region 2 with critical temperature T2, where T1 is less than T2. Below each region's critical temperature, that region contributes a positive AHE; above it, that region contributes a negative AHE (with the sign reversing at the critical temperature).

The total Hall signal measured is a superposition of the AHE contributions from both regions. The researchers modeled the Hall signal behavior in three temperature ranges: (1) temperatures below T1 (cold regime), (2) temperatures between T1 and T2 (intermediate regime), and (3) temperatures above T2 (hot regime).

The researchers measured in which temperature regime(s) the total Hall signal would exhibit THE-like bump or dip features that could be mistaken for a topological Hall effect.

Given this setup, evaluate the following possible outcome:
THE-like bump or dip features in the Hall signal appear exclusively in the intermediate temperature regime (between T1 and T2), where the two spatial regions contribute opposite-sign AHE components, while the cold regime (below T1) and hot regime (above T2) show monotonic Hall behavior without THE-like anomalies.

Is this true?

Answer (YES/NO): YES